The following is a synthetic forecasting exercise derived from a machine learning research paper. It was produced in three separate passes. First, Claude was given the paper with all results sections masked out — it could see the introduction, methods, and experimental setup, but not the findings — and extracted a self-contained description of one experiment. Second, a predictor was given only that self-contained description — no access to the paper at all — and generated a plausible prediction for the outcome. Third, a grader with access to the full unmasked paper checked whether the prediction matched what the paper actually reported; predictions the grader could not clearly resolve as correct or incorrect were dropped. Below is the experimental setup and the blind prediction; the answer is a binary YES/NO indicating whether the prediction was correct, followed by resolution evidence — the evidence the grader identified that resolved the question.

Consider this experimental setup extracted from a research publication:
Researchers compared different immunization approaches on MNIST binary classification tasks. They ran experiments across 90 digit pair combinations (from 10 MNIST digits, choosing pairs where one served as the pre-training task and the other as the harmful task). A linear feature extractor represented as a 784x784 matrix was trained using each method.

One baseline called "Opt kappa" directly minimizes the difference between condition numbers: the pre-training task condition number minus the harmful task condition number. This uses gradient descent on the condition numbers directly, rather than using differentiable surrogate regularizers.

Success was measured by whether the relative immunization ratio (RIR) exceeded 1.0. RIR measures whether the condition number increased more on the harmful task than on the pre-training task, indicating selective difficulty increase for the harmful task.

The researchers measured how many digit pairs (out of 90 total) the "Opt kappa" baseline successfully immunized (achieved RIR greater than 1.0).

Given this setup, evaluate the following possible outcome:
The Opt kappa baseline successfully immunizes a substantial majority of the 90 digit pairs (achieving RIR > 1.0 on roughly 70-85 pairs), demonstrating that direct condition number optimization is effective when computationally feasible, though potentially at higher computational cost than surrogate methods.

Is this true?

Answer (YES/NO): NO